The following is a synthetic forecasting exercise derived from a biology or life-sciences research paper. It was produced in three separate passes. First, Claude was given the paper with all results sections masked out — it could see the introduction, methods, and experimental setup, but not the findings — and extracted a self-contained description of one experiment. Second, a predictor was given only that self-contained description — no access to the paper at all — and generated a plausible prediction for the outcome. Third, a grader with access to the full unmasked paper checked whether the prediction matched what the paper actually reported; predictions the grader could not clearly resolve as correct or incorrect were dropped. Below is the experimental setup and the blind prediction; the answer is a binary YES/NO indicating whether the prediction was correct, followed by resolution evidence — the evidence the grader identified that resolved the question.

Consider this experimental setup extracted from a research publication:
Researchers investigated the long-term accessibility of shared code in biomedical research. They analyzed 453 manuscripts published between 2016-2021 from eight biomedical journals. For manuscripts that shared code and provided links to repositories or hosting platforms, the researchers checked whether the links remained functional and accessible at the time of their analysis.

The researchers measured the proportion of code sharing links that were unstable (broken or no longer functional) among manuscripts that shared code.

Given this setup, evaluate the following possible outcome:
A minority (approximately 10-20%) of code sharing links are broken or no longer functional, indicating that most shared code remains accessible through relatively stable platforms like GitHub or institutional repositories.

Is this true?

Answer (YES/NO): NO